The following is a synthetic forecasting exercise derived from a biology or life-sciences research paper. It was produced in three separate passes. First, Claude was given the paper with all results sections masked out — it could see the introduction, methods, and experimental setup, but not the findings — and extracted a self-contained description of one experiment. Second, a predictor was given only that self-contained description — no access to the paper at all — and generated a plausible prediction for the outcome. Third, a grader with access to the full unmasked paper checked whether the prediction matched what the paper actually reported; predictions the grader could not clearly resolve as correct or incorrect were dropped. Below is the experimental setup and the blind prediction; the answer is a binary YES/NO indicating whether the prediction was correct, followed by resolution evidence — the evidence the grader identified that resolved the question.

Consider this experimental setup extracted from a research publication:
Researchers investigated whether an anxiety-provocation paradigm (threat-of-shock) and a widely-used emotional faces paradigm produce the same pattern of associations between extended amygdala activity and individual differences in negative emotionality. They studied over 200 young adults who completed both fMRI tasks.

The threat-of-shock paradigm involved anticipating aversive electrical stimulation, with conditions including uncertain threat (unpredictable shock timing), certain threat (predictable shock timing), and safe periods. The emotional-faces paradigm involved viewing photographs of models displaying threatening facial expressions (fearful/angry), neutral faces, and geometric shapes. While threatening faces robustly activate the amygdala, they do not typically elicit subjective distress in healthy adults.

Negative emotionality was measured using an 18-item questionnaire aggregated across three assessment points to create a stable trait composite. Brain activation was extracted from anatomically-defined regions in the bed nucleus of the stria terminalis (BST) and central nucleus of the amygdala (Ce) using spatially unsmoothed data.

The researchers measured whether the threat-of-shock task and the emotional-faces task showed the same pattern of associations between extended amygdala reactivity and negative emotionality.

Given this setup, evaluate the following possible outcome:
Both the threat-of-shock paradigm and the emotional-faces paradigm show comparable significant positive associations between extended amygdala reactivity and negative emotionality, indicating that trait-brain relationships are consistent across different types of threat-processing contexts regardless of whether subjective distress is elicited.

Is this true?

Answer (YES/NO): NO